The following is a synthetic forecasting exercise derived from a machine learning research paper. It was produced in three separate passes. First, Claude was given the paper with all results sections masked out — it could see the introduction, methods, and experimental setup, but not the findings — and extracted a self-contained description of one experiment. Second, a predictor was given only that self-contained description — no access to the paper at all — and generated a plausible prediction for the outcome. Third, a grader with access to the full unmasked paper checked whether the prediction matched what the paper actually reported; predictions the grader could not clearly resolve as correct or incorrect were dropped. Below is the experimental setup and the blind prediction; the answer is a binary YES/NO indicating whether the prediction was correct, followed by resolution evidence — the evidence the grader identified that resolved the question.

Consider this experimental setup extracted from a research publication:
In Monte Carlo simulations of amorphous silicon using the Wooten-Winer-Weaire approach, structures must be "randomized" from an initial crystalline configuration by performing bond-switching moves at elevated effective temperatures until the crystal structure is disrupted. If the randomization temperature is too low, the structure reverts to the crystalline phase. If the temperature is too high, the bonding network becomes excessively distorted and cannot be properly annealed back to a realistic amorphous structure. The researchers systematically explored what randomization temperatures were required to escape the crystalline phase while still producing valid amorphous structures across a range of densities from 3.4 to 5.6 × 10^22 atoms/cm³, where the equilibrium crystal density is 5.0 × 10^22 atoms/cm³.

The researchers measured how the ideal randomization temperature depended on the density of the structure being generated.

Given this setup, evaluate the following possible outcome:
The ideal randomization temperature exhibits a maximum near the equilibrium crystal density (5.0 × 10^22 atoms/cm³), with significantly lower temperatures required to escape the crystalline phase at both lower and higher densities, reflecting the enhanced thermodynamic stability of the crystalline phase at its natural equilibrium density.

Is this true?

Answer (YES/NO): NO